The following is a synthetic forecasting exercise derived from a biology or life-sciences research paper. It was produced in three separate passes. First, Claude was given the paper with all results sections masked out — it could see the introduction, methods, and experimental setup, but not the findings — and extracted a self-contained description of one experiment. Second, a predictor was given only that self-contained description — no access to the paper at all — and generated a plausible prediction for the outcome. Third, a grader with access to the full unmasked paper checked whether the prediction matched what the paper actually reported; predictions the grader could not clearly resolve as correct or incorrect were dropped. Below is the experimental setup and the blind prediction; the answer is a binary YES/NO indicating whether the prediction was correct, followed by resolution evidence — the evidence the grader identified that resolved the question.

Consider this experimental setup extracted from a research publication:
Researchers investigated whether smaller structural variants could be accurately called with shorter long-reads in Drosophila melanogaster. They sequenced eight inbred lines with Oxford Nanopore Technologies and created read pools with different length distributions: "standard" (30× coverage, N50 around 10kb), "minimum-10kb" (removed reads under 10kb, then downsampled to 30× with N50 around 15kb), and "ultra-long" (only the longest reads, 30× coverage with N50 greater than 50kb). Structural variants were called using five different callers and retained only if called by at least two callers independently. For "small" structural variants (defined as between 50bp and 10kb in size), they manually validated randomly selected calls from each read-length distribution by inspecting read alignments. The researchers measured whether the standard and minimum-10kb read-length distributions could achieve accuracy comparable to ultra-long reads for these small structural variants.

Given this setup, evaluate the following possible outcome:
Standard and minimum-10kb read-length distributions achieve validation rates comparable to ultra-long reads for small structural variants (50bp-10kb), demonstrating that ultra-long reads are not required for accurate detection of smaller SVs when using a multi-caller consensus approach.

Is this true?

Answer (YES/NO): NO